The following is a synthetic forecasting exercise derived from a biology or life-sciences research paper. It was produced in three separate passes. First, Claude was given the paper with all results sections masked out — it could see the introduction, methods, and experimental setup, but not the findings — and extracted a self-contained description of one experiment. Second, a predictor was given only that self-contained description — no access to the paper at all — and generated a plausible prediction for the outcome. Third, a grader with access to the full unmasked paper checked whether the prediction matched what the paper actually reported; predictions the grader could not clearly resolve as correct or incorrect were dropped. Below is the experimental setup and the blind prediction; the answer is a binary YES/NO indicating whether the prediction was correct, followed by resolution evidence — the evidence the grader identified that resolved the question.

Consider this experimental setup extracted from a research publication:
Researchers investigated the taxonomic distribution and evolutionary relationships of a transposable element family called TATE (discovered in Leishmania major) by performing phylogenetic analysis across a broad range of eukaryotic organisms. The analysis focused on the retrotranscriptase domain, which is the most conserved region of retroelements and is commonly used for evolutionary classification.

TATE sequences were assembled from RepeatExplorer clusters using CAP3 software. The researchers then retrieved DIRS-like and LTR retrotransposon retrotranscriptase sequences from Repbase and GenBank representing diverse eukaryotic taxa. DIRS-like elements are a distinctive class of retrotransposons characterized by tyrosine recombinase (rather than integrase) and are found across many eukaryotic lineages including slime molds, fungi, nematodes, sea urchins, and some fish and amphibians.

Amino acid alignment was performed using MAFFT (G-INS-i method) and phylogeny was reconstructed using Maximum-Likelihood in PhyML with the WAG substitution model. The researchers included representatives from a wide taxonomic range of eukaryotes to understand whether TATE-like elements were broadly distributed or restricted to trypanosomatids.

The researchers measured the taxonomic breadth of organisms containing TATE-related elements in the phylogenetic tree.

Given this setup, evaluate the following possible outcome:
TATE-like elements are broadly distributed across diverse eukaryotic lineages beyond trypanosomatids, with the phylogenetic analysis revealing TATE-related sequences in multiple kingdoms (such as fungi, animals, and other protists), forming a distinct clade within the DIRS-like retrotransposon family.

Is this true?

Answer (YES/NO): NO